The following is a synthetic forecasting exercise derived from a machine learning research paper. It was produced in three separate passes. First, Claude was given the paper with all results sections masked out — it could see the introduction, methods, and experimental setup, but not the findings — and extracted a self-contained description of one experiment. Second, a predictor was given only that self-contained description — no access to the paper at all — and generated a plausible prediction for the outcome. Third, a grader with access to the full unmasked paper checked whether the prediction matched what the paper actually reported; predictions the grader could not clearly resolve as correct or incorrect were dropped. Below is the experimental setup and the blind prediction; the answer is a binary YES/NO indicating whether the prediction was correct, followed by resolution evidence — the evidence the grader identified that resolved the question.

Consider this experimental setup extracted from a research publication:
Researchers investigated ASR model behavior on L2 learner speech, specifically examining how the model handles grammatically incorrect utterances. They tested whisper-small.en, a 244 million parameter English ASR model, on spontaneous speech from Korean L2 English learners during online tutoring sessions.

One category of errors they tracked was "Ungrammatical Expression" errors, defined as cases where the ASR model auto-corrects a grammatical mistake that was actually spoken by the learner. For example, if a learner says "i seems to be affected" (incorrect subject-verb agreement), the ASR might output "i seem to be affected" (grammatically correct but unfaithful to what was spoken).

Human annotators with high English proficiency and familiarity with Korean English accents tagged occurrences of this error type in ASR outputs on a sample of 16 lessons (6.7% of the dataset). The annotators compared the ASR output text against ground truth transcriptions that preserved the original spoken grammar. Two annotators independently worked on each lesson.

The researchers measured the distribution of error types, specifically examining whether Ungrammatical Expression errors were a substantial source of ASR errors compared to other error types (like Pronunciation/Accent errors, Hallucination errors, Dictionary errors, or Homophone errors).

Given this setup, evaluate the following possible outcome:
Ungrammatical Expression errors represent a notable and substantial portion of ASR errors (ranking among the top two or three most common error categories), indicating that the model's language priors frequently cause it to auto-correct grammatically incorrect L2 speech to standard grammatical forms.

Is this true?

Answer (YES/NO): NO